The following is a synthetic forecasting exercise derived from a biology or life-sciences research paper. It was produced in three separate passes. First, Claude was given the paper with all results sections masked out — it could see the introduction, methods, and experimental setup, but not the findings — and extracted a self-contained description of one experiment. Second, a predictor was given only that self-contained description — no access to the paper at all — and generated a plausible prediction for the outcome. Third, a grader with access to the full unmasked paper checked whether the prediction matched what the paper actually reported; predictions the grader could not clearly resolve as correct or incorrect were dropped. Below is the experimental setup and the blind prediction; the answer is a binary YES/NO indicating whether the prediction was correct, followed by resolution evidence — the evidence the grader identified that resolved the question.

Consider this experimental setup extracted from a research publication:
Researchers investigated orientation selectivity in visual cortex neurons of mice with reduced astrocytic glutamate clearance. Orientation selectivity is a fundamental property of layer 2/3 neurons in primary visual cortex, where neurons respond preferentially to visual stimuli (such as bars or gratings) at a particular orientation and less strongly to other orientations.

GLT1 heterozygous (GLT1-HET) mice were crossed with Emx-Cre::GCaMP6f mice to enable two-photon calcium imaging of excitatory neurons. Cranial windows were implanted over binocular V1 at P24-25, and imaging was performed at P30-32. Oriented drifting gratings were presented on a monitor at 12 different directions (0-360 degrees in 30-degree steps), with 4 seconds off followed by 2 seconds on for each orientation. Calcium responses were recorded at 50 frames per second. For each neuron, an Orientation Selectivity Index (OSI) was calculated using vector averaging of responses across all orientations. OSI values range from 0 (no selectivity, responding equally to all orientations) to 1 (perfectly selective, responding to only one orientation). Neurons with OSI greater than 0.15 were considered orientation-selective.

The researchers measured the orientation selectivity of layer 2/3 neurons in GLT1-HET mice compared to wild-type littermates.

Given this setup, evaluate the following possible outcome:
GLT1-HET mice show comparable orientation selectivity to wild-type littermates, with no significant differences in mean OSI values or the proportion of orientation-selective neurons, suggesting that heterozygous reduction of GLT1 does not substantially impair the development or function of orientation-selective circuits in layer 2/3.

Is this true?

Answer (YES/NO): NO